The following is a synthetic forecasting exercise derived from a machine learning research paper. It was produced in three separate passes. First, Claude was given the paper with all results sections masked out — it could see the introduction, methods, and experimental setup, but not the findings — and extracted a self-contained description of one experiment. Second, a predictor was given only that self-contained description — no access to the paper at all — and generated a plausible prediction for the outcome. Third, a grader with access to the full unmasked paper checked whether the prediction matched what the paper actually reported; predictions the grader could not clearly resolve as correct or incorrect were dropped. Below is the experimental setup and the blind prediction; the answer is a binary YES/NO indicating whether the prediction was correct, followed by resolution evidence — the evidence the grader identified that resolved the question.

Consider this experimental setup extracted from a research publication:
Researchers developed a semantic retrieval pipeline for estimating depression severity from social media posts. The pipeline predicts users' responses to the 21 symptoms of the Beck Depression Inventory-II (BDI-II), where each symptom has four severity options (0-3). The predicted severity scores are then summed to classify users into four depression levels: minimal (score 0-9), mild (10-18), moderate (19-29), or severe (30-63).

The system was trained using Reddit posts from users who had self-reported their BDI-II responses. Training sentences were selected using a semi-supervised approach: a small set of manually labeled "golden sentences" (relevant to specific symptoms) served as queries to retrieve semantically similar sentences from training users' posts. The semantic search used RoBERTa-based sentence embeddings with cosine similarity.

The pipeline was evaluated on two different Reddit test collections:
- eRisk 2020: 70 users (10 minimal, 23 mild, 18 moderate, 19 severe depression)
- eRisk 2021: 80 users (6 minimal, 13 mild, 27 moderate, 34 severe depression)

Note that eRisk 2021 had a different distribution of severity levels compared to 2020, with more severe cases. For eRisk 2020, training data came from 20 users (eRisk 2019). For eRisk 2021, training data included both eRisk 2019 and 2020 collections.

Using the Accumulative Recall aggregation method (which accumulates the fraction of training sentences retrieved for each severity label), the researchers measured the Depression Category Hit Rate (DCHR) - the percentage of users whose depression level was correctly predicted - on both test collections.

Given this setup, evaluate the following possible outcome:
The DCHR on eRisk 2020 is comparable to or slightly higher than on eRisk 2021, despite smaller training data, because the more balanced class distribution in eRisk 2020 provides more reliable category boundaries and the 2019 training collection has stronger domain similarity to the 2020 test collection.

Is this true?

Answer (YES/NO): NO